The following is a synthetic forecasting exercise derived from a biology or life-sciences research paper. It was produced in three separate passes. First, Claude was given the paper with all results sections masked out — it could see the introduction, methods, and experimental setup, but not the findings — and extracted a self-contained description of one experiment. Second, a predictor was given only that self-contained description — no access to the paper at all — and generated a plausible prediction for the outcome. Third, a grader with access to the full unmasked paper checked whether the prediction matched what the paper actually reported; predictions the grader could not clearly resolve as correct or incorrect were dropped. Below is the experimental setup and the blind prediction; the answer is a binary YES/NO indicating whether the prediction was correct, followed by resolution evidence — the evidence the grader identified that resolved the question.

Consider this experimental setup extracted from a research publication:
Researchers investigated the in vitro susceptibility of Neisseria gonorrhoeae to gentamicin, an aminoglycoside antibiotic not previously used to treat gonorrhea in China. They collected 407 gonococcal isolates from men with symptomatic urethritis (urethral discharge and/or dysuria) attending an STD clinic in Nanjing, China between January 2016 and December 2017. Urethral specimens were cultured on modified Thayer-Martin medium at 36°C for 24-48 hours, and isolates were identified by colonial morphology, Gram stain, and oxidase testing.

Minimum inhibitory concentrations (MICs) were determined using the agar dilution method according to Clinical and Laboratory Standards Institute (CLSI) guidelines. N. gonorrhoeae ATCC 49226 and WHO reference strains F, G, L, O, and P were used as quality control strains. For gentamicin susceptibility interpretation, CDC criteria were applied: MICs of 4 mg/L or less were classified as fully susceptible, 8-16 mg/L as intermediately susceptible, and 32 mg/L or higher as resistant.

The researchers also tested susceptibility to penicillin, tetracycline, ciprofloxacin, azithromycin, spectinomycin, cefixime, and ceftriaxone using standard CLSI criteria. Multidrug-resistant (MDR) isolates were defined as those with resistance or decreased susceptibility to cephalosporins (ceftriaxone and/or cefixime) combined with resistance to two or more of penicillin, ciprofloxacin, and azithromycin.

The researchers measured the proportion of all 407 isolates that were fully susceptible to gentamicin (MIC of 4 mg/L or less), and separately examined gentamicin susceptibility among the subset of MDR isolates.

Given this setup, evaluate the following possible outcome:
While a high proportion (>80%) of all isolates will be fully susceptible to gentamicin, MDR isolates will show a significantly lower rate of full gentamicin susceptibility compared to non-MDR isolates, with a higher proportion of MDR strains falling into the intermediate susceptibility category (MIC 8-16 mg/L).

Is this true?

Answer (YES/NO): NO